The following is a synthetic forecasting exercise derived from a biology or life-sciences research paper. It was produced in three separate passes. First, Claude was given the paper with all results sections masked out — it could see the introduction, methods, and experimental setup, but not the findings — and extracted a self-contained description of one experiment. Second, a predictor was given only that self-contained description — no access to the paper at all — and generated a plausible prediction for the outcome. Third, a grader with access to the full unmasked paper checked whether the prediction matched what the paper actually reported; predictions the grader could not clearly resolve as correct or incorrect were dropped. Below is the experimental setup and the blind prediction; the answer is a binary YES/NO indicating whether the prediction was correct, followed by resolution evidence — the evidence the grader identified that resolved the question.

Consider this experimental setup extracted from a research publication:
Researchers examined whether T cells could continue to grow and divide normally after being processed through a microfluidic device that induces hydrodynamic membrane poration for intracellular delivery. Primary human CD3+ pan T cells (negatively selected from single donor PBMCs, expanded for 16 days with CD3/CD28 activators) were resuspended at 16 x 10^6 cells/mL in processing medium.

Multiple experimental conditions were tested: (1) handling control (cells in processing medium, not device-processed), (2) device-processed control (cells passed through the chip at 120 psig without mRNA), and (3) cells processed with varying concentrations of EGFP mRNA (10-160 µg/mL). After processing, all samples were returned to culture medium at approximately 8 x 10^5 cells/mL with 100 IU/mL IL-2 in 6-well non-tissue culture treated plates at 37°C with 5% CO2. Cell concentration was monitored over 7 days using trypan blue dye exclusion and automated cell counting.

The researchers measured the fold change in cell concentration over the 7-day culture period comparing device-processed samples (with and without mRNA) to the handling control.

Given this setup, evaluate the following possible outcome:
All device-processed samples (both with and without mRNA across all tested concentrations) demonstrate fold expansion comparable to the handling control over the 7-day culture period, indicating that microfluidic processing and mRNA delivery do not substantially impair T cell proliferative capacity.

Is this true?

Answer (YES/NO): NO